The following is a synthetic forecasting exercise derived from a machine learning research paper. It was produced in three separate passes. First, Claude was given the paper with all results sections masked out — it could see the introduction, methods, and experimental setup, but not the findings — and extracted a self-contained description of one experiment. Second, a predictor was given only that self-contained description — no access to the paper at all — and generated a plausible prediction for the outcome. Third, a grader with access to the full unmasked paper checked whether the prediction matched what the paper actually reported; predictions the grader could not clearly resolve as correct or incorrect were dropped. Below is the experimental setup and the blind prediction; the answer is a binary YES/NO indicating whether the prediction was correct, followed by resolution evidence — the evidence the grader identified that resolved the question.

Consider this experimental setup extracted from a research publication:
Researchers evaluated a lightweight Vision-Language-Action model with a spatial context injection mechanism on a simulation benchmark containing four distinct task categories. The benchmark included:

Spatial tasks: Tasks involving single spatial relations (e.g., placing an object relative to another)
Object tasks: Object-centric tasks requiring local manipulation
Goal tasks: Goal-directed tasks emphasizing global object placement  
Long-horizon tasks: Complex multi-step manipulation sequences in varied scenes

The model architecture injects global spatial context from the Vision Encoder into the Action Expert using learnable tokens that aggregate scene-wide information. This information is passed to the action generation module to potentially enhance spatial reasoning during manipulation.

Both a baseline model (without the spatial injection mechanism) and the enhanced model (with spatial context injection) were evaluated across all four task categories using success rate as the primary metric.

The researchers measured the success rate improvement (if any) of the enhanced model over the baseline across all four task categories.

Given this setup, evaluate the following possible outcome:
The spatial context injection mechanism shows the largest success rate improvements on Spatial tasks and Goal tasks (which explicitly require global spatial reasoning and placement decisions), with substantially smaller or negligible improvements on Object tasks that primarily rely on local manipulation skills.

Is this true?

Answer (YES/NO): NO